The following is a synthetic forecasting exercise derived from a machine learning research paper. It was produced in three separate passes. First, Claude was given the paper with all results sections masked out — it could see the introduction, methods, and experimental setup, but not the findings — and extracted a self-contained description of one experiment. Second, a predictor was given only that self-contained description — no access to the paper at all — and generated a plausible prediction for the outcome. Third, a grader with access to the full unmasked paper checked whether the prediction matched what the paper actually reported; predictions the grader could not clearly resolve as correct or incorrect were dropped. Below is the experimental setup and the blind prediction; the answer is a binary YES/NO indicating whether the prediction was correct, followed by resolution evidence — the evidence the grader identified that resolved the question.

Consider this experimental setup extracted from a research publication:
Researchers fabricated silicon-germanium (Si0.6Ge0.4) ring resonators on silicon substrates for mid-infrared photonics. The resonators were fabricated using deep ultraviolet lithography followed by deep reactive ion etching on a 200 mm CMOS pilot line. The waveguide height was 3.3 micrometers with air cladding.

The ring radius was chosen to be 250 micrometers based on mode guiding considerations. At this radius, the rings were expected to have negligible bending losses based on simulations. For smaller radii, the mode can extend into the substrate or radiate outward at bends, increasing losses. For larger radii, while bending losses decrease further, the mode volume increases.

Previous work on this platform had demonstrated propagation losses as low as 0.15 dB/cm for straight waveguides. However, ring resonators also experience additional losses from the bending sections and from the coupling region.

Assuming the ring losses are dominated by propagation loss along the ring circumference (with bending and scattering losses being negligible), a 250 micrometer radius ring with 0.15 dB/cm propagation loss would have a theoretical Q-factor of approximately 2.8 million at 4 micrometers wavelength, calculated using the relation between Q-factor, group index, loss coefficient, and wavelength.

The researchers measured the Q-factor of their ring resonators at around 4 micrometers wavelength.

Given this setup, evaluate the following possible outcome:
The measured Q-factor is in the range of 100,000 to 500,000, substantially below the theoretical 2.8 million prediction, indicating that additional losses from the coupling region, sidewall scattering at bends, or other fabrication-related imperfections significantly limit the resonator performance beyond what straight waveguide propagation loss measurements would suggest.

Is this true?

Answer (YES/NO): NO